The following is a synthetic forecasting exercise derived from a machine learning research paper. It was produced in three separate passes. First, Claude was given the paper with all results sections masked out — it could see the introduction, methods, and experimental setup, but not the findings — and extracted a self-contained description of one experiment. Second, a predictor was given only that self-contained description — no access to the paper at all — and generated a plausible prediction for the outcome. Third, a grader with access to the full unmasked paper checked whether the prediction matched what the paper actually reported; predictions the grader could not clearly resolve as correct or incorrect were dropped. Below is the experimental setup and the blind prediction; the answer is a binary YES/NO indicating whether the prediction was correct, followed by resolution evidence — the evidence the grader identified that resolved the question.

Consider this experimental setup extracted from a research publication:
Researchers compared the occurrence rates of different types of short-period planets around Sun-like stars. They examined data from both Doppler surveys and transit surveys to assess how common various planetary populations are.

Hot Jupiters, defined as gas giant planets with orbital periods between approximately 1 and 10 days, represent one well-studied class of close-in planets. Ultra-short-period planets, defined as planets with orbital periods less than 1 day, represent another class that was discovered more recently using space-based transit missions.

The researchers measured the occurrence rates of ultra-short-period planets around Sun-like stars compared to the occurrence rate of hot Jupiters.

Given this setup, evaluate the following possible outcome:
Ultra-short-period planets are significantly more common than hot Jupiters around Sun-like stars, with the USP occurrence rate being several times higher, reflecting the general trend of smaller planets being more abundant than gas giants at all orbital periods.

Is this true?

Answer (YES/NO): NO